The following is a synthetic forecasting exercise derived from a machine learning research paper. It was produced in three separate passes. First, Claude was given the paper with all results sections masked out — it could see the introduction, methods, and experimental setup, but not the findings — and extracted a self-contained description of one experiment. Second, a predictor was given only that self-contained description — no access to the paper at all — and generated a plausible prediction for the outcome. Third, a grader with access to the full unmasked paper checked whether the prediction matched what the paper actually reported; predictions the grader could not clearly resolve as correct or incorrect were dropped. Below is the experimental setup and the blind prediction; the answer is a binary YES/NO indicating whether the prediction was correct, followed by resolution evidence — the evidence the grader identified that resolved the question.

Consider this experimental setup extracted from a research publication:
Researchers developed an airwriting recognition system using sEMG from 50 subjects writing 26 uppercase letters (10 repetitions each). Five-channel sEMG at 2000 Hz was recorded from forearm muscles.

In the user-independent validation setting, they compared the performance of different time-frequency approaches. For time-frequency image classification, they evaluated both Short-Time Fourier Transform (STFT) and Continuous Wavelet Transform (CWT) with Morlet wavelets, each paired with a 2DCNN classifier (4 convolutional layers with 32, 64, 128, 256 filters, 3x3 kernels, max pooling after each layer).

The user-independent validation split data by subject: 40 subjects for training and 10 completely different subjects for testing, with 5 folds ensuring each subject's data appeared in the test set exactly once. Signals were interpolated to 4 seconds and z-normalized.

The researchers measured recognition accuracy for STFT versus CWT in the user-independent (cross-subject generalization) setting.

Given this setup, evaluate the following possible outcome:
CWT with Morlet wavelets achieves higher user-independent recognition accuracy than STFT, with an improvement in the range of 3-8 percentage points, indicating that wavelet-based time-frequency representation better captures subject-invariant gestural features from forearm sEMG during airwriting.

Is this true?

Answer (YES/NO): NO